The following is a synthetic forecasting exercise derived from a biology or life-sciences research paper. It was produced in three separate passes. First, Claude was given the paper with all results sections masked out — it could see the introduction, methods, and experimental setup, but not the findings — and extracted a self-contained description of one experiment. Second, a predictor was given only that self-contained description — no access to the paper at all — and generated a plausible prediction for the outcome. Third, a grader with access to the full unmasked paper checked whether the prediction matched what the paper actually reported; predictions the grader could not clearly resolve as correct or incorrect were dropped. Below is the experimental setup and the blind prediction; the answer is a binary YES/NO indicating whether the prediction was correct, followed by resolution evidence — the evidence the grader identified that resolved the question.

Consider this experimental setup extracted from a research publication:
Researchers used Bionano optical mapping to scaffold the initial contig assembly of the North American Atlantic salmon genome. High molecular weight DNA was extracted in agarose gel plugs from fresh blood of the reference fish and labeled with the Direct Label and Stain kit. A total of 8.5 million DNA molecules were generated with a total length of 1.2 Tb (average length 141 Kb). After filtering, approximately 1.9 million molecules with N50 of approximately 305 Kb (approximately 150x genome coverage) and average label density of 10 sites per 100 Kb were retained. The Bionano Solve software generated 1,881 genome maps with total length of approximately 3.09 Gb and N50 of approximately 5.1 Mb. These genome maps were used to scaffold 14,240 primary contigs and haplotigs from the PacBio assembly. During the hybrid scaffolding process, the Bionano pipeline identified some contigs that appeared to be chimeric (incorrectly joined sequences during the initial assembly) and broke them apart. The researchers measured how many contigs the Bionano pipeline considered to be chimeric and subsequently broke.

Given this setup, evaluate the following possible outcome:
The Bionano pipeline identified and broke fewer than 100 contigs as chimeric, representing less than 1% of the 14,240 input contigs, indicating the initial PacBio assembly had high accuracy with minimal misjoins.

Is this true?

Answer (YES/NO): NO